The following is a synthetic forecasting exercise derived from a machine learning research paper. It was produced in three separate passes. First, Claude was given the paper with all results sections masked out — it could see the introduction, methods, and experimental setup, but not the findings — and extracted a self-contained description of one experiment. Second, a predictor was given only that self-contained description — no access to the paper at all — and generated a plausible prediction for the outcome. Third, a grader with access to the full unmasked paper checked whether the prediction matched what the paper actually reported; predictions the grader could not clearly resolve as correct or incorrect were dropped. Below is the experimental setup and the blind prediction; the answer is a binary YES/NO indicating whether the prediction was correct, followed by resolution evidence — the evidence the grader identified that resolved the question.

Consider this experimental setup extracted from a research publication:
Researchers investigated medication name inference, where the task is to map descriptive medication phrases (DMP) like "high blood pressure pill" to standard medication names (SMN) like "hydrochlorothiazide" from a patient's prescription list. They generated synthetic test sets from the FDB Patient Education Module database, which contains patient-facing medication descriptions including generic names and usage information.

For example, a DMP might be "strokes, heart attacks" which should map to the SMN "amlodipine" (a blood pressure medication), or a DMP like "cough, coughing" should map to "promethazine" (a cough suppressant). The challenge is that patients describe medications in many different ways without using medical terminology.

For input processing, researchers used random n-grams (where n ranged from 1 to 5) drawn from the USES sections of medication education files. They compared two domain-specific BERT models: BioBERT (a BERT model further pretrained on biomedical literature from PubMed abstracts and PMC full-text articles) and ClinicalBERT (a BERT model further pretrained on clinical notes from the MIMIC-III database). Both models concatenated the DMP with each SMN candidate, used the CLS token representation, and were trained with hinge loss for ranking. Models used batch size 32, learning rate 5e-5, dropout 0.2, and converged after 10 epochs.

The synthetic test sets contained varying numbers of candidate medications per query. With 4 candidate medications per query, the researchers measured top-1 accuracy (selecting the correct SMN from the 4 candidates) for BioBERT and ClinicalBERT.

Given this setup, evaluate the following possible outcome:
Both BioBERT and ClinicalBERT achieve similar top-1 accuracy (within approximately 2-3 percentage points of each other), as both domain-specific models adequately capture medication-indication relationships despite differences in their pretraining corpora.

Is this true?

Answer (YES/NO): YES